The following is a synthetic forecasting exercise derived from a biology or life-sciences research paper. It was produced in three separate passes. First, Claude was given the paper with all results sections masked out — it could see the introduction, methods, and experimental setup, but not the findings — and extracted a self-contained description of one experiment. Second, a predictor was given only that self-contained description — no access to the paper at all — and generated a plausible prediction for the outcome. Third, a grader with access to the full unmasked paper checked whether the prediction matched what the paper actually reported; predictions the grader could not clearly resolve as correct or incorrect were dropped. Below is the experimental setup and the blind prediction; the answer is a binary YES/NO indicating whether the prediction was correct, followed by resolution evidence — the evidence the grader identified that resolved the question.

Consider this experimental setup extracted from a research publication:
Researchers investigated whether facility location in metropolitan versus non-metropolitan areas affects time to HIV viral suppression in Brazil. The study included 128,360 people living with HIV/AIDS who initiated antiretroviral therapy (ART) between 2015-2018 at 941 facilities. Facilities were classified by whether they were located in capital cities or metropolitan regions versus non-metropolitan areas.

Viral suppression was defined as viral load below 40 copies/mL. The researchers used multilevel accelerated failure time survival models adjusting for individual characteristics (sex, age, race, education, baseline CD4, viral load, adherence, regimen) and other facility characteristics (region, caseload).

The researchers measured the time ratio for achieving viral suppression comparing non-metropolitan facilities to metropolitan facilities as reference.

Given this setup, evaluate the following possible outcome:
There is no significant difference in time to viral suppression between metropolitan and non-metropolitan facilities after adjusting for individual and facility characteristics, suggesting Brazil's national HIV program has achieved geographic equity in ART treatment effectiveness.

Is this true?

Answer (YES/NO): NO